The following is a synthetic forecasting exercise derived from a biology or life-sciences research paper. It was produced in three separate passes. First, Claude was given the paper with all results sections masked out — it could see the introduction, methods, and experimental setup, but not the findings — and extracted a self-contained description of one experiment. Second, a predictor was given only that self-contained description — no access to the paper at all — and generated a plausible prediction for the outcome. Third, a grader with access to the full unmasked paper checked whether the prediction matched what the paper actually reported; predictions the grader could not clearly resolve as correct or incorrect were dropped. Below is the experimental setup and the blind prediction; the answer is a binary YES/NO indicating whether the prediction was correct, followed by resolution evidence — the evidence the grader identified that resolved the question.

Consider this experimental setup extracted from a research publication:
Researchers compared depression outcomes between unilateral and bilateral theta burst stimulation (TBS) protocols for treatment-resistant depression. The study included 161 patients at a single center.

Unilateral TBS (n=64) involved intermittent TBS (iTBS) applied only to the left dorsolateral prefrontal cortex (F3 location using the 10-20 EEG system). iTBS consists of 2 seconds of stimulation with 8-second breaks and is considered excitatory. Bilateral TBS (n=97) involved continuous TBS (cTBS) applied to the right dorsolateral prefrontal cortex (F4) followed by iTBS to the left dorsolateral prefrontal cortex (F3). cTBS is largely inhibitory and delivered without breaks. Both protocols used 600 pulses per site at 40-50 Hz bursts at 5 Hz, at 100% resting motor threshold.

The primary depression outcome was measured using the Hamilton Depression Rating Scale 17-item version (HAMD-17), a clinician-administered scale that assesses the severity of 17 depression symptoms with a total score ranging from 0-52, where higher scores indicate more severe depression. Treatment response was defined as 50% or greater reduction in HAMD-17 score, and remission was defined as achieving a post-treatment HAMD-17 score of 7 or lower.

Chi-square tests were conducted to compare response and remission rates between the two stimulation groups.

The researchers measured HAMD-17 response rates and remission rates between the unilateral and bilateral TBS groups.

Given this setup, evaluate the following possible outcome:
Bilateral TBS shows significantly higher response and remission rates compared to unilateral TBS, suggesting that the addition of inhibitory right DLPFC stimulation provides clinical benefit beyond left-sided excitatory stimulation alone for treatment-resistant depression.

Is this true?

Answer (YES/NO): NO